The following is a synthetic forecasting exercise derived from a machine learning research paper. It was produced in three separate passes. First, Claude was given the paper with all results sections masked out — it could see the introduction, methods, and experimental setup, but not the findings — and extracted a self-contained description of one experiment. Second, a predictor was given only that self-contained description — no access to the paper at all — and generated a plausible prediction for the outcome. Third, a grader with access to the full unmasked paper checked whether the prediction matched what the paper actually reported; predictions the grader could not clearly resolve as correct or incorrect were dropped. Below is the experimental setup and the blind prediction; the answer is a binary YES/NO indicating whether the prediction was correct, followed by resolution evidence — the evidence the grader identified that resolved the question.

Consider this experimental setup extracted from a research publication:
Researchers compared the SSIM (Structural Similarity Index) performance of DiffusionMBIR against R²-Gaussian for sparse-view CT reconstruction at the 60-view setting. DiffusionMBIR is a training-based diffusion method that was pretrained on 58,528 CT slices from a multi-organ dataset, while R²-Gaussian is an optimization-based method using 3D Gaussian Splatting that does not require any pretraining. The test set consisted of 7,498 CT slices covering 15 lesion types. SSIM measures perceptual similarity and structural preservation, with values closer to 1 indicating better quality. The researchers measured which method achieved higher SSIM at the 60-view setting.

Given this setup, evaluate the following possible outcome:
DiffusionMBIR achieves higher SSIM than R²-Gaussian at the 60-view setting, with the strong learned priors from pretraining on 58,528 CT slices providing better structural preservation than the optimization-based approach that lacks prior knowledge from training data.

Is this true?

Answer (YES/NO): YES